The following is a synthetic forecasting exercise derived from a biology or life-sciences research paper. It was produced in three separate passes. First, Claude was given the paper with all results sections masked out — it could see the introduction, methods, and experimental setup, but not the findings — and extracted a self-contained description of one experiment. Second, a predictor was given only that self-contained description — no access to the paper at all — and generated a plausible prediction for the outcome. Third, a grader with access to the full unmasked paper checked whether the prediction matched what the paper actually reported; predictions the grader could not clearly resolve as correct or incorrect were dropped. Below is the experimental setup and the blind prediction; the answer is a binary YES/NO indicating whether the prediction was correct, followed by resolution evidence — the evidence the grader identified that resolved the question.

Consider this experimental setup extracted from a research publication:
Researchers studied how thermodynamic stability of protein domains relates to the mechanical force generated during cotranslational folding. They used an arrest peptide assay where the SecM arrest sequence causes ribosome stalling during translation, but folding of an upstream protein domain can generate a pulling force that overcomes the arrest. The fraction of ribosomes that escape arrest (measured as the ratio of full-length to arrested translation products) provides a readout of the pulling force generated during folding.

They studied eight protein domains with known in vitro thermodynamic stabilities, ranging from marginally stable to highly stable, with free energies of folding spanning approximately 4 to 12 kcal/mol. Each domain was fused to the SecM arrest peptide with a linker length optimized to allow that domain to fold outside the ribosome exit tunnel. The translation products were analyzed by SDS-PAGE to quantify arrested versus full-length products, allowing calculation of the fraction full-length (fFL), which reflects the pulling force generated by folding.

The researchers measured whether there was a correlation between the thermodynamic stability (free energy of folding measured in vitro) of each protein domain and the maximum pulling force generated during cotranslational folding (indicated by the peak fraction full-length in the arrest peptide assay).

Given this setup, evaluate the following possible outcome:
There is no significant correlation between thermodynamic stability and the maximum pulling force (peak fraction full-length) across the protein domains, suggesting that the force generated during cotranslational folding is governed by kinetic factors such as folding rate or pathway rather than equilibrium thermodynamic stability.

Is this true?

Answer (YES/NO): NO